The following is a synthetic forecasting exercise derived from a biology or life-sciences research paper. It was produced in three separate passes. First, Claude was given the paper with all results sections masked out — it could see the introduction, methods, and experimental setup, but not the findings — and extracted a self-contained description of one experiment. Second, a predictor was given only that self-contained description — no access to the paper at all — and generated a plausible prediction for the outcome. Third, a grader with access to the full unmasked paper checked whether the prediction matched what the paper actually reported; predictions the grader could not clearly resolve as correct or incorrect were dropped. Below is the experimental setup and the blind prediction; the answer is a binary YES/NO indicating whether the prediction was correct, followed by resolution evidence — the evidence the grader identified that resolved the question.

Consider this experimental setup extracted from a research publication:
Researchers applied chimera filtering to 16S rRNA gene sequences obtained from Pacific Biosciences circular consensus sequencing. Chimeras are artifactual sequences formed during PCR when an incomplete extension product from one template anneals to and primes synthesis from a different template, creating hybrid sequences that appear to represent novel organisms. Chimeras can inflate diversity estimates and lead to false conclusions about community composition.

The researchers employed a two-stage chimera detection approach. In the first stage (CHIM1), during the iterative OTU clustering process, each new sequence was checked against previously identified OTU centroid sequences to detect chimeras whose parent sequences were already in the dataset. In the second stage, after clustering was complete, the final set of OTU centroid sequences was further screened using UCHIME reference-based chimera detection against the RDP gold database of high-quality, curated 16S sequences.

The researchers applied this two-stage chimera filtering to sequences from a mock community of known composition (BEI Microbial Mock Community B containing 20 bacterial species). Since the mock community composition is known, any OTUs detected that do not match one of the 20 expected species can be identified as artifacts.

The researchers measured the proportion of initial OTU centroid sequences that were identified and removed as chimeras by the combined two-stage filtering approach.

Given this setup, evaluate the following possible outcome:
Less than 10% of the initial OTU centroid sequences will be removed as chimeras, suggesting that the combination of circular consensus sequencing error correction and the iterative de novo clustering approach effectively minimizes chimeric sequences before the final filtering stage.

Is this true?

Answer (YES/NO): YES